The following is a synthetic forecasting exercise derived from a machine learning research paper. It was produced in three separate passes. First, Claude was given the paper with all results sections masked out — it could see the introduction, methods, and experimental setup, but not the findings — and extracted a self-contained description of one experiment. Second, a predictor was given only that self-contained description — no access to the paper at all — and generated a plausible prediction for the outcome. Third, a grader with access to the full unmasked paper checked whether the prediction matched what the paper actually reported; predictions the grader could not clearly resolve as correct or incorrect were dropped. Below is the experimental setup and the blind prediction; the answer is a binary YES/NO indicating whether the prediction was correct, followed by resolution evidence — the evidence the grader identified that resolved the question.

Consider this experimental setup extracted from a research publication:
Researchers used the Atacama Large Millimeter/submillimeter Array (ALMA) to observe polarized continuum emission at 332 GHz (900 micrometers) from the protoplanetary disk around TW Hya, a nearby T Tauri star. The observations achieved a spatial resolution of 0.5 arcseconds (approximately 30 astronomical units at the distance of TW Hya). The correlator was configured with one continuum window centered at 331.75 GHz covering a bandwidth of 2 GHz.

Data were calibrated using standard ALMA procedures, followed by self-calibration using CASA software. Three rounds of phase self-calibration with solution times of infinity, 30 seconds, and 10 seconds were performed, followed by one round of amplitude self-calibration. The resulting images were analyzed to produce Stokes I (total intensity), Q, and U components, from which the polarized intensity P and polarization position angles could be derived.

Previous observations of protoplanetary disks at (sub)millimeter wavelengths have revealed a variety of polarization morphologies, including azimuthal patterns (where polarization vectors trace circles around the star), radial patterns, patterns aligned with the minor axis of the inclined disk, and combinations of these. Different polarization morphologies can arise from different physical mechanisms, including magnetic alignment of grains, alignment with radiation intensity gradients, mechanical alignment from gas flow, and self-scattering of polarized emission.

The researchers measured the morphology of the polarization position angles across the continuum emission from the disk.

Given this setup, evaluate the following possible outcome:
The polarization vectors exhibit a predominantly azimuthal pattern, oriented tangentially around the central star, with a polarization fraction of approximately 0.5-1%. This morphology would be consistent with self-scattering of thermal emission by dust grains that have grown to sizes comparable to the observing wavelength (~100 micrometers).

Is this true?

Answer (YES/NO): NO